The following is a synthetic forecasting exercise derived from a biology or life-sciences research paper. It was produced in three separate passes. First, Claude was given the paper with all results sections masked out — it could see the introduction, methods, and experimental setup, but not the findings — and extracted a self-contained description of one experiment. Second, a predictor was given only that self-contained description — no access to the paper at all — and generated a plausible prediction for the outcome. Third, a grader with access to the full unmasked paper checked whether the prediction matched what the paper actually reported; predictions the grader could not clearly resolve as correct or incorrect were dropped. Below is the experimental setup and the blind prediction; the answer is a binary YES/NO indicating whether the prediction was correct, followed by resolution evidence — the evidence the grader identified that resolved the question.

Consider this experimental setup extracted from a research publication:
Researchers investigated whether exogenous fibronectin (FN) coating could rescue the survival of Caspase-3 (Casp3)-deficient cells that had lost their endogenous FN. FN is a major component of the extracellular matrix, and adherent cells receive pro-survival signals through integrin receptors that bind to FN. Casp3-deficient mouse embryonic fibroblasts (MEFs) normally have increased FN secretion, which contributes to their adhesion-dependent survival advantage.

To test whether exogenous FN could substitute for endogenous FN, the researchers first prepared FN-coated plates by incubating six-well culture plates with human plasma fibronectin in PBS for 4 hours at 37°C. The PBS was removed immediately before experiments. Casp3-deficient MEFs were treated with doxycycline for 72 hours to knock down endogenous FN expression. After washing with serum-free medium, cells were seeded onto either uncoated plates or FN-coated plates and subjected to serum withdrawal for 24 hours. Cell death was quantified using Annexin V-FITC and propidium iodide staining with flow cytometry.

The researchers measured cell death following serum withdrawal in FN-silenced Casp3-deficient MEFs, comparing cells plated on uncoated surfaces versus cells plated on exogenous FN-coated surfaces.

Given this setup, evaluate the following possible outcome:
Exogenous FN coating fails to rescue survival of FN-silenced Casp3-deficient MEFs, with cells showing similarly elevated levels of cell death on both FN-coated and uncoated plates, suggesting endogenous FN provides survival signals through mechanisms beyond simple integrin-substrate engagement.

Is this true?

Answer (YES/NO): NO